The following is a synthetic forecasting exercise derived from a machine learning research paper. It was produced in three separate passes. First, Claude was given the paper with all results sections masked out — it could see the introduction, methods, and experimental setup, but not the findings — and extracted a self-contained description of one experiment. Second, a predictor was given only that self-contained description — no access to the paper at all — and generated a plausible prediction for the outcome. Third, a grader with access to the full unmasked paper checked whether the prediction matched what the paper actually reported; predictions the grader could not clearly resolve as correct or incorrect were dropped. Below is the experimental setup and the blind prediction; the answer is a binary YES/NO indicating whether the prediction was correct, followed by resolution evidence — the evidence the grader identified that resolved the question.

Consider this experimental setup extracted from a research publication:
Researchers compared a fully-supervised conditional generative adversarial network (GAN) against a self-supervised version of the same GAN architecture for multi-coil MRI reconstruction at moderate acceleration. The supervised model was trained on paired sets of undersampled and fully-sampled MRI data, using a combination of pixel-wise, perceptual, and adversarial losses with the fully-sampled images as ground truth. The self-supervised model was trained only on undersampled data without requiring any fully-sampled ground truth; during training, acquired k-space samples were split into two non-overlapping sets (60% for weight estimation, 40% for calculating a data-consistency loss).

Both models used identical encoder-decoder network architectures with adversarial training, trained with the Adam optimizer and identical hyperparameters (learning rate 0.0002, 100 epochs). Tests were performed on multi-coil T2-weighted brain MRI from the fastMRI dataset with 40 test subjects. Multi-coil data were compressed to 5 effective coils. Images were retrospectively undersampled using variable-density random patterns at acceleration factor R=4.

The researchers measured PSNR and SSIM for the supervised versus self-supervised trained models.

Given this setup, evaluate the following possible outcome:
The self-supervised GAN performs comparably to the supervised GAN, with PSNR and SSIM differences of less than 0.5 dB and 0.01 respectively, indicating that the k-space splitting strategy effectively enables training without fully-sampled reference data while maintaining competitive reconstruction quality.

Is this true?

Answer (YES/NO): NO